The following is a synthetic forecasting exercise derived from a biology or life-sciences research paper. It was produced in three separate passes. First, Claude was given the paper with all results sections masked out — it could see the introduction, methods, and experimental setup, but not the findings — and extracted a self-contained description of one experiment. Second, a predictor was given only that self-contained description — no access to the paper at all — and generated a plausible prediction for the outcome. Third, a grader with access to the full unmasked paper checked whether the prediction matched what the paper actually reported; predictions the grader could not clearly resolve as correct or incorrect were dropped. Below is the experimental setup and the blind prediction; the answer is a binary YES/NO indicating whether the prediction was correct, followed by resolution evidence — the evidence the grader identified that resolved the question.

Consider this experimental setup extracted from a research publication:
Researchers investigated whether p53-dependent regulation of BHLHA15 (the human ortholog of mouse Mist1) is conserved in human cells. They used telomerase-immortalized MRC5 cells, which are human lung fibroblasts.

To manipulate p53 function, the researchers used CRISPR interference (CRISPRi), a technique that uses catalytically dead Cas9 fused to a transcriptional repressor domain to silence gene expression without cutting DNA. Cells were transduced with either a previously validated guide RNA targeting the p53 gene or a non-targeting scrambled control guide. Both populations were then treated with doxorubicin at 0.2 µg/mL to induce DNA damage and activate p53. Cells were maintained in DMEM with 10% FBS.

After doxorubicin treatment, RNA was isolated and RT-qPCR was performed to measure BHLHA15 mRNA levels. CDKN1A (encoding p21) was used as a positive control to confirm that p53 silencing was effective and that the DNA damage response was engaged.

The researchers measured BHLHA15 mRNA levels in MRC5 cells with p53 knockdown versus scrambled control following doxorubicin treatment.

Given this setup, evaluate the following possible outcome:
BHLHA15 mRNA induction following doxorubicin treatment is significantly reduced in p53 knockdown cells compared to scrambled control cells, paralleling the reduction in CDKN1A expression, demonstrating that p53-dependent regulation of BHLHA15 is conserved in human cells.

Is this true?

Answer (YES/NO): YES